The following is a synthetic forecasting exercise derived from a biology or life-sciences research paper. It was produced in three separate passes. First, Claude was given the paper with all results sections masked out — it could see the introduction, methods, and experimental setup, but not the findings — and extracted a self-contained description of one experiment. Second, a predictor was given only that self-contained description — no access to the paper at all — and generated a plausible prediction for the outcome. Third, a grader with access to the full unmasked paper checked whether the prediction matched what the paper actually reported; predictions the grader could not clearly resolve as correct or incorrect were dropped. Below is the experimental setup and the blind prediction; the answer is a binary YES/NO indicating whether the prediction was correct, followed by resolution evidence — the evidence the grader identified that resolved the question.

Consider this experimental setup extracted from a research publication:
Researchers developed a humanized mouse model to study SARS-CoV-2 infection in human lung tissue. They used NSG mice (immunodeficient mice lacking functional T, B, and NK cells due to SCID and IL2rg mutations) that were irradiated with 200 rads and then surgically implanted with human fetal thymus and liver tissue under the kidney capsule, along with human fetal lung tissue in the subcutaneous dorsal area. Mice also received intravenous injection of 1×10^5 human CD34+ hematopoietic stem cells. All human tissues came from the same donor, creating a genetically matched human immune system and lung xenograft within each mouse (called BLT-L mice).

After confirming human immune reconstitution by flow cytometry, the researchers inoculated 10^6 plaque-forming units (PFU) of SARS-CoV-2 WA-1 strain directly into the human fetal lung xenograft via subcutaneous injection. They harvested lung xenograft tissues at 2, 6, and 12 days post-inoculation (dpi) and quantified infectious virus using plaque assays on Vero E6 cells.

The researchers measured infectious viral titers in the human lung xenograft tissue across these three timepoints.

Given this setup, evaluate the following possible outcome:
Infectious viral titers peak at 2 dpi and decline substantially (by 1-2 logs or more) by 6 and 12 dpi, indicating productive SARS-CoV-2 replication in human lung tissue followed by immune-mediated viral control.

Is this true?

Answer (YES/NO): YES